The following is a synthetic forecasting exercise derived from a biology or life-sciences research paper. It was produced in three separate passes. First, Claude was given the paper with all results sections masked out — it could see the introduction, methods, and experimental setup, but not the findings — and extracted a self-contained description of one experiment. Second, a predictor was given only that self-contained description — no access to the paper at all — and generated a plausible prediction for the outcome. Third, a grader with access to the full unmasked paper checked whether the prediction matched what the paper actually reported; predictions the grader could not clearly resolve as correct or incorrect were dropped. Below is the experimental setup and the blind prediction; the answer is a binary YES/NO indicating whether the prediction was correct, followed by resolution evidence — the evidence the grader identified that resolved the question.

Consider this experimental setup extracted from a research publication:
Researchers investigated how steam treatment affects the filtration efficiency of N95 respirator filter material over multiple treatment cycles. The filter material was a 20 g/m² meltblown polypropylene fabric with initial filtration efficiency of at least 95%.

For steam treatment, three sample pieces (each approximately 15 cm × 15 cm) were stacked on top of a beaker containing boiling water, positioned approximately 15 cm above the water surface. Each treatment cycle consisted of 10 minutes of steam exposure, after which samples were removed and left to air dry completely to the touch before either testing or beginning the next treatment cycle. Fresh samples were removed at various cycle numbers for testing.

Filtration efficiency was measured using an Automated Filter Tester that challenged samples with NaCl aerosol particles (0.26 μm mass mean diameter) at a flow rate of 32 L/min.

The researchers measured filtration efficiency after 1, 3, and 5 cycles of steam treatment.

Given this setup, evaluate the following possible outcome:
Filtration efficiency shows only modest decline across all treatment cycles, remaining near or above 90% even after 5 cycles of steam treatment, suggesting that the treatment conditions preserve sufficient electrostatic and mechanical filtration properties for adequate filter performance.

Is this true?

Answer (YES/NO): NO